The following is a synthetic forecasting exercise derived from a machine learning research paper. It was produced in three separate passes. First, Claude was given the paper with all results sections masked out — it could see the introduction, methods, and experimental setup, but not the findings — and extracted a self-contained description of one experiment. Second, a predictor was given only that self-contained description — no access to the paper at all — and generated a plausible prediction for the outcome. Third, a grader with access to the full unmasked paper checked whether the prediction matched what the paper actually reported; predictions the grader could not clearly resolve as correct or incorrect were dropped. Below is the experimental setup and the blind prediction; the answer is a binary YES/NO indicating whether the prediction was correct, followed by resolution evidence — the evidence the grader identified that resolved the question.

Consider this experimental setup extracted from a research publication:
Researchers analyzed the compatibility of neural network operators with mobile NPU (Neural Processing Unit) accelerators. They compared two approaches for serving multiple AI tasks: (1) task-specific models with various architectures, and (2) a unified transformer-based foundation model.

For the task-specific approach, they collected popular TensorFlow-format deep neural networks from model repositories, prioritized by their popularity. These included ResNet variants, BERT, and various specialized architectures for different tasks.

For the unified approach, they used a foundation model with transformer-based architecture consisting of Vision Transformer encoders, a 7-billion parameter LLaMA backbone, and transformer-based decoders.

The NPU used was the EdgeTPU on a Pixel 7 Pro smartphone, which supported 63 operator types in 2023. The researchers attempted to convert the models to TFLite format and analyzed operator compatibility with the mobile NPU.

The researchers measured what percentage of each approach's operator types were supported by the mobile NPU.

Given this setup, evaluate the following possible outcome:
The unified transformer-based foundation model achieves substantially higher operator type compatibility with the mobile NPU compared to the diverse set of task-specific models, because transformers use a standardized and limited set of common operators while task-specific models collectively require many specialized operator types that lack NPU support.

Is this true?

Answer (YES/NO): YES